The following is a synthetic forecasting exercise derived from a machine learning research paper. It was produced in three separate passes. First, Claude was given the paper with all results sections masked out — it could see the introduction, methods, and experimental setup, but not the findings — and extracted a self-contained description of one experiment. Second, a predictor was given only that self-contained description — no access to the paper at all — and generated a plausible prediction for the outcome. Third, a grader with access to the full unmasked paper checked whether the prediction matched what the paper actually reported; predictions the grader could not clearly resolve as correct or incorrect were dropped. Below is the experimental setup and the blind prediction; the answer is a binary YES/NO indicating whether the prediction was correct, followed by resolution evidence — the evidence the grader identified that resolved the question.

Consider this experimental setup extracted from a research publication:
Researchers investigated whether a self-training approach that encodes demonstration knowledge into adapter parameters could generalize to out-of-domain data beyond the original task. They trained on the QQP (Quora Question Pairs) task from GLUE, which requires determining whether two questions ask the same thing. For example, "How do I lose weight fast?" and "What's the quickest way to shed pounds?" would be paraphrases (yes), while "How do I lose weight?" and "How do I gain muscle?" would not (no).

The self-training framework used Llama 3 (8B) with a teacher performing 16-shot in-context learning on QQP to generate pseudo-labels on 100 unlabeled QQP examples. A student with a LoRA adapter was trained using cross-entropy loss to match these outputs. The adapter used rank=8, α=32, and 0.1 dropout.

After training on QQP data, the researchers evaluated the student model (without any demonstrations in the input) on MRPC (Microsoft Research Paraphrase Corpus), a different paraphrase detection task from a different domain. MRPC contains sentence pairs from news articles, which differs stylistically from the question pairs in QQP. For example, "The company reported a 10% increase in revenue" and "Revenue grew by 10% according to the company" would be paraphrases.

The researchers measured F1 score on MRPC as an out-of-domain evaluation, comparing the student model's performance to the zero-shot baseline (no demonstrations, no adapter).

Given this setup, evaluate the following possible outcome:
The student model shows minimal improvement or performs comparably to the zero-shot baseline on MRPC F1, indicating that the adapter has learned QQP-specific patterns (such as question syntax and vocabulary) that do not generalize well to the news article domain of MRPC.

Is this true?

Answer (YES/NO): NO